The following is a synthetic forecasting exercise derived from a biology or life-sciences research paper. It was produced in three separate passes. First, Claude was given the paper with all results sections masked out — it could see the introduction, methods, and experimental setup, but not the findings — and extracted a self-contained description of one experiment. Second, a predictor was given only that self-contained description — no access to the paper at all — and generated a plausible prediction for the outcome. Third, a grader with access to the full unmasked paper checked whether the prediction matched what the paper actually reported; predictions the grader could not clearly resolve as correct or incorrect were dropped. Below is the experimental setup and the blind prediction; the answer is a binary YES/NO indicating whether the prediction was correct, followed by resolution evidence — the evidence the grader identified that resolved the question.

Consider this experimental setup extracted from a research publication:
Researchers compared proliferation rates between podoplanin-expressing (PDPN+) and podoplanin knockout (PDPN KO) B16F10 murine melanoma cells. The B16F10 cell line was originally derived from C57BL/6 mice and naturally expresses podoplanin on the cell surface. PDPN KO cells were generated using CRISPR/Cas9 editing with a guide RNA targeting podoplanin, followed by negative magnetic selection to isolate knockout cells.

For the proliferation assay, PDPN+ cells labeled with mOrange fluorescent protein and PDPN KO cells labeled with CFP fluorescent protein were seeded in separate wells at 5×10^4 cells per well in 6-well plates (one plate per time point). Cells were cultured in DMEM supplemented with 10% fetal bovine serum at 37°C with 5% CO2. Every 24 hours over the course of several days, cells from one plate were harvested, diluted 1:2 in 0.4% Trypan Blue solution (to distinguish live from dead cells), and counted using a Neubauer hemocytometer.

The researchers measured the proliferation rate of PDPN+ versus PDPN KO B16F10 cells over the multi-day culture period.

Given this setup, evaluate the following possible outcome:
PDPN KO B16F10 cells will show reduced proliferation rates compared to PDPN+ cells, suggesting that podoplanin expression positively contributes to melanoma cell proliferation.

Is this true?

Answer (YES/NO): NO